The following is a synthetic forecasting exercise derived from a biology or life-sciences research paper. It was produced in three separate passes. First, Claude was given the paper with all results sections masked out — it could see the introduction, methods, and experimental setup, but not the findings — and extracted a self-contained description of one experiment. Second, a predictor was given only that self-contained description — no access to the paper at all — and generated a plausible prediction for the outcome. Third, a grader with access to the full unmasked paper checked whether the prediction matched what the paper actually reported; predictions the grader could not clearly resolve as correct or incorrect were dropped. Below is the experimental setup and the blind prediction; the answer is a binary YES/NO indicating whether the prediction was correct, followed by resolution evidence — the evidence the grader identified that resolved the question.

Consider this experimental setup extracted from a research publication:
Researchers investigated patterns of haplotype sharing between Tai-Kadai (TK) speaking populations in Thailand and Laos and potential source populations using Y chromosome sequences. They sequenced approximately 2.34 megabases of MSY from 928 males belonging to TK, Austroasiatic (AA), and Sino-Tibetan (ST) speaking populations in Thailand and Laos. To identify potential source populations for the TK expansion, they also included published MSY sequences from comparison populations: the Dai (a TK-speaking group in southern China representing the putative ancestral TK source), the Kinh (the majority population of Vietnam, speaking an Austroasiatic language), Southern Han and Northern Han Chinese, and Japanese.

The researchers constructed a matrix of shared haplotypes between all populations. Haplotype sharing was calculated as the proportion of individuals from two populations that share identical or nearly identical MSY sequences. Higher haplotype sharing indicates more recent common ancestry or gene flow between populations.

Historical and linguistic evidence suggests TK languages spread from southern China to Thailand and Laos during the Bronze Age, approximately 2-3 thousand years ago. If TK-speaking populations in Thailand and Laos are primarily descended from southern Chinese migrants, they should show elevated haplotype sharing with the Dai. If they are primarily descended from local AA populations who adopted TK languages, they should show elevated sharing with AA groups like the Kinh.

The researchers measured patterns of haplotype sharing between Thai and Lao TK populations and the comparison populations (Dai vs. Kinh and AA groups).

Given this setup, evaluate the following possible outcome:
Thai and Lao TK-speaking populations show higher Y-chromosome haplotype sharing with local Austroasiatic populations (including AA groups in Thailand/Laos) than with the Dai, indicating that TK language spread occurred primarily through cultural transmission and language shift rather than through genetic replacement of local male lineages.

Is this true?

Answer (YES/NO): NO